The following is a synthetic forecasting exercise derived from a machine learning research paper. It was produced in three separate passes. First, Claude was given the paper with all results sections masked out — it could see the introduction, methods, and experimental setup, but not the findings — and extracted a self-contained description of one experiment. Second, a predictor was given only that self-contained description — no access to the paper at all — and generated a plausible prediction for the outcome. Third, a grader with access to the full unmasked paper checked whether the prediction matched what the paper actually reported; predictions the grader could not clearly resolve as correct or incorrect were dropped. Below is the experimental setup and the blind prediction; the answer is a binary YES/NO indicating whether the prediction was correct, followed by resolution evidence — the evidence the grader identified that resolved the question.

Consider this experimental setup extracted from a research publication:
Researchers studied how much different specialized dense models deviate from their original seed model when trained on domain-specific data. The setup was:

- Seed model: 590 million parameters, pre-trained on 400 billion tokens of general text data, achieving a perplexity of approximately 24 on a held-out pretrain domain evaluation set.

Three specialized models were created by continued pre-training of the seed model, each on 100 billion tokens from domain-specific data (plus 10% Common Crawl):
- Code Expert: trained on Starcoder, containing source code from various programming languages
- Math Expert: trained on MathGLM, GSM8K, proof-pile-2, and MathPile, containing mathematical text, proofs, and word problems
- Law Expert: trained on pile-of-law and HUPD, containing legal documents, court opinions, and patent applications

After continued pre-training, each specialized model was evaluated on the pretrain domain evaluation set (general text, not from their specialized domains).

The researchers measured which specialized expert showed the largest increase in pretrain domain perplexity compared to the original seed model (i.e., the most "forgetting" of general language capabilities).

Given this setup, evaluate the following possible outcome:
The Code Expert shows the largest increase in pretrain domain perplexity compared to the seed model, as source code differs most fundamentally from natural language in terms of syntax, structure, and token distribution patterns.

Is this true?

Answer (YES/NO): NO